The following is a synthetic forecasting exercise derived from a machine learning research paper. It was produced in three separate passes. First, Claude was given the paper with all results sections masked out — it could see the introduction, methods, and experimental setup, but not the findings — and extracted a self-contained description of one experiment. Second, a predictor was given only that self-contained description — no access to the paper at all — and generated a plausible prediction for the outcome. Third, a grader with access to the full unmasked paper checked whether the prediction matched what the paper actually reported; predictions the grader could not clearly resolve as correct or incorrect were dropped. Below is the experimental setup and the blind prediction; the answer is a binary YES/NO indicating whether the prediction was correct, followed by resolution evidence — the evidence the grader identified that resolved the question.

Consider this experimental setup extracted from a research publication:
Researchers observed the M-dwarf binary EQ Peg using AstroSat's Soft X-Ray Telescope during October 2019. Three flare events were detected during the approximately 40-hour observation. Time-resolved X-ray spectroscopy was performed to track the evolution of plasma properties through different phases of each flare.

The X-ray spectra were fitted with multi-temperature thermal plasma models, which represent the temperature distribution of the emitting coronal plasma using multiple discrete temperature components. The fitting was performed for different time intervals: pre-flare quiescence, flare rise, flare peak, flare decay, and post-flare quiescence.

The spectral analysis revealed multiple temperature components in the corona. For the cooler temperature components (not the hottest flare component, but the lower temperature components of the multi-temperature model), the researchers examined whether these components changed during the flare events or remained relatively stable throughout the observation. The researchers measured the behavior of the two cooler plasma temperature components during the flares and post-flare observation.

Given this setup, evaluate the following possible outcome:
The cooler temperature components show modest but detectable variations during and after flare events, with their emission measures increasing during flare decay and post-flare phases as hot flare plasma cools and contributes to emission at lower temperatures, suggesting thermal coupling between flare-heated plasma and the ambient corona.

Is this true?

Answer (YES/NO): NO